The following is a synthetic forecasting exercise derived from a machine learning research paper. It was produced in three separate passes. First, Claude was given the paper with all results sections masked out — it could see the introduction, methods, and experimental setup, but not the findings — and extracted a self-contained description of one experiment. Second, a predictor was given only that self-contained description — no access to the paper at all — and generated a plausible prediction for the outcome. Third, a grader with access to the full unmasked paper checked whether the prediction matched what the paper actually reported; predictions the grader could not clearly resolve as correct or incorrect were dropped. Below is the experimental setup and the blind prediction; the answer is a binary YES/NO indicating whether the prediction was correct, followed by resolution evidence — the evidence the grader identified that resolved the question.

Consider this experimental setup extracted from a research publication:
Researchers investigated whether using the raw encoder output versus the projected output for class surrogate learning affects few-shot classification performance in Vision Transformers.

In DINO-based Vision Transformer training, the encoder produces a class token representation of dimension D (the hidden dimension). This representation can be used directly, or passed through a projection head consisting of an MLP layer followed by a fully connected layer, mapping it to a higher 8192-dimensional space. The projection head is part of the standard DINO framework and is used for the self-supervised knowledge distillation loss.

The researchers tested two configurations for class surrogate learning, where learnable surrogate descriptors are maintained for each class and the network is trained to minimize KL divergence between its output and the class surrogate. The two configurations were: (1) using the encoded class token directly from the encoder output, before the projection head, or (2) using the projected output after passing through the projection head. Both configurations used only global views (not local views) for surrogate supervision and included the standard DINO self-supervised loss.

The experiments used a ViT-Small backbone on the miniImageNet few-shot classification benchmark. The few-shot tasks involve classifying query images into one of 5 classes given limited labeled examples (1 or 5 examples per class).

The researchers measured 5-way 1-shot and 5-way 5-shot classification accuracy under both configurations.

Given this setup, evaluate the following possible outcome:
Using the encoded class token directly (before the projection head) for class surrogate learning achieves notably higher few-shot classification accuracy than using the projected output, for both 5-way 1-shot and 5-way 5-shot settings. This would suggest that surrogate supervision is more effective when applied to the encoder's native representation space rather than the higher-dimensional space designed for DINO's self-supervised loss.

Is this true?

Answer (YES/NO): NO